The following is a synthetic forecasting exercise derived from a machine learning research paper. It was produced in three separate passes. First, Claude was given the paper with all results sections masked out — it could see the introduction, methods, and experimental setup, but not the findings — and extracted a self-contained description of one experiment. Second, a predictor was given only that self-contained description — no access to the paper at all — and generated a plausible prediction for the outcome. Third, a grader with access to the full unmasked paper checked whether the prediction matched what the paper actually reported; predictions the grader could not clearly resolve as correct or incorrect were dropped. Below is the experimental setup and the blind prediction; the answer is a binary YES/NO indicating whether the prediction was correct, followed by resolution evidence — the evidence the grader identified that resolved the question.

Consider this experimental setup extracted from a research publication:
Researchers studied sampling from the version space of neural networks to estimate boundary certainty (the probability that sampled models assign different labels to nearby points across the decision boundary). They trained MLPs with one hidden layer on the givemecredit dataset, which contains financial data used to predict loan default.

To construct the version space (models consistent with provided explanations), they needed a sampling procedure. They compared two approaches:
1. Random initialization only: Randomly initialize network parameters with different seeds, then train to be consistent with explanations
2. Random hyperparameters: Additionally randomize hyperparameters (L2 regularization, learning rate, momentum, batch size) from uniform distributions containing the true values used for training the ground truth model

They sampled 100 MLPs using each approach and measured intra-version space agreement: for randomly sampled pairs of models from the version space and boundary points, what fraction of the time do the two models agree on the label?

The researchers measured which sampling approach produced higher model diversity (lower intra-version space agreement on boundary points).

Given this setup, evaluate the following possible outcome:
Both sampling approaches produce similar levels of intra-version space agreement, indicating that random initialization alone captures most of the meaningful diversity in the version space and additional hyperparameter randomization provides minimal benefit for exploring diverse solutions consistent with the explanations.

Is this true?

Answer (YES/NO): NO